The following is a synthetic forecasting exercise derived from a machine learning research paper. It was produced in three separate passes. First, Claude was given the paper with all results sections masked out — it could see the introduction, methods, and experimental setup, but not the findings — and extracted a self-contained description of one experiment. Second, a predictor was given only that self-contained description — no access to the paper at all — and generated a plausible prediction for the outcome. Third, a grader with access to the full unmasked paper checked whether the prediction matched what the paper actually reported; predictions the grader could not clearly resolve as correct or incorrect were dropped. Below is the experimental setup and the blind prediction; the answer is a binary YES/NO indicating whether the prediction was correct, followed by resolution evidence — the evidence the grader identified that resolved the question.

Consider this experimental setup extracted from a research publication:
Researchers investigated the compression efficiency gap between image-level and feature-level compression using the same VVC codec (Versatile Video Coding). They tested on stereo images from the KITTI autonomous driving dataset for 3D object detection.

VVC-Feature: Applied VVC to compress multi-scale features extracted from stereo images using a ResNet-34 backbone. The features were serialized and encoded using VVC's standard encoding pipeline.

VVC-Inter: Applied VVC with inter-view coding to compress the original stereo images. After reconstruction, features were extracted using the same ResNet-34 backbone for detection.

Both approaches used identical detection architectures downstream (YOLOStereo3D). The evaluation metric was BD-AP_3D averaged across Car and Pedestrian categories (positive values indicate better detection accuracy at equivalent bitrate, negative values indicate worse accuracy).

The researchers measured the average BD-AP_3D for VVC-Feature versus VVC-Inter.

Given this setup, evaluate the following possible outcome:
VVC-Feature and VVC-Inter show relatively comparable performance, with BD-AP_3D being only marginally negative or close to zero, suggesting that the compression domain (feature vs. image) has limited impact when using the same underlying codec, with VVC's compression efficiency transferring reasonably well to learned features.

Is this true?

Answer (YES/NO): NO